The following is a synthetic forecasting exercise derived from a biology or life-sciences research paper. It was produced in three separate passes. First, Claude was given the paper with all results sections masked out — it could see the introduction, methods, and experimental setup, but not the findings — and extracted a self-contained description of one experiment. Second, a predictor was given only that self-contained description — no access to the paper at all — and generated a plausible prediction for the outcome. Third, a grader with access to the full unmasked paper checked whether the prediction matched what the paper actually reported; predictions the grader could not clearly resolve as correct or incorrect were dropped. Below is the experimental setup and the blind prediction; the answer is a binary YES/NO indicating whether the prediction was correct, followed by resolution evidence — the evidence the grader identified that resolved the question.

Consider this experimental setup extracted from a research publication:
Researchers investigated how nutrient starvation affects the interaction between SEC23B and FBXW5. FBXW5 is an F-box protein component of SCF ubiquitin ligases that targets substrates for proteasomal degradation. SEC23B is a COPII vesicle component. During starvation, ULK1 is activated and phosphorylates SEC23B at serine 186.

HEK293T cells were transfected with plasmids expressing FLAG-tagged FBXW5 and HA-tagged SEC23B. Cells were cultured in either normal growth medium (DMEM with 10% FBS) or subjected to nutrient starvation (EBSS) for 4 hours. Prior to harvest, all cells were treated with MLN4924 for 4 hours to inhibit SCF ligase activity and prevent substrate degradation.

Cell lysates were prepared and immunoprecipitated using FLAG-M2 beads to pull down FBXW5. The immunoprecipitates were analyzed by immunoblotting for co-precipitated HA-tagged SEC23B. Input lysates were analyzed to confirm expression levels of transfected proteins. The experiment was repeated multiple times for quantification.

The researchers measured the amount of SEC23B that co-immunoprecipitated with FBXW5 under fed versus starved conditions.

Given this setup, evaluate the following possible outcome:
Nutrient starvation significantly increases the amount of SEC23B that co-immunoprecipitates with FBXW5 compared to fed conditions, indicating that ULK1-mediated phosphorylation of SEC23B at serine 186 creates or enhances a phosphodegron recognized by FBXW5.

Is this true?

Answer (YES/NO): NO